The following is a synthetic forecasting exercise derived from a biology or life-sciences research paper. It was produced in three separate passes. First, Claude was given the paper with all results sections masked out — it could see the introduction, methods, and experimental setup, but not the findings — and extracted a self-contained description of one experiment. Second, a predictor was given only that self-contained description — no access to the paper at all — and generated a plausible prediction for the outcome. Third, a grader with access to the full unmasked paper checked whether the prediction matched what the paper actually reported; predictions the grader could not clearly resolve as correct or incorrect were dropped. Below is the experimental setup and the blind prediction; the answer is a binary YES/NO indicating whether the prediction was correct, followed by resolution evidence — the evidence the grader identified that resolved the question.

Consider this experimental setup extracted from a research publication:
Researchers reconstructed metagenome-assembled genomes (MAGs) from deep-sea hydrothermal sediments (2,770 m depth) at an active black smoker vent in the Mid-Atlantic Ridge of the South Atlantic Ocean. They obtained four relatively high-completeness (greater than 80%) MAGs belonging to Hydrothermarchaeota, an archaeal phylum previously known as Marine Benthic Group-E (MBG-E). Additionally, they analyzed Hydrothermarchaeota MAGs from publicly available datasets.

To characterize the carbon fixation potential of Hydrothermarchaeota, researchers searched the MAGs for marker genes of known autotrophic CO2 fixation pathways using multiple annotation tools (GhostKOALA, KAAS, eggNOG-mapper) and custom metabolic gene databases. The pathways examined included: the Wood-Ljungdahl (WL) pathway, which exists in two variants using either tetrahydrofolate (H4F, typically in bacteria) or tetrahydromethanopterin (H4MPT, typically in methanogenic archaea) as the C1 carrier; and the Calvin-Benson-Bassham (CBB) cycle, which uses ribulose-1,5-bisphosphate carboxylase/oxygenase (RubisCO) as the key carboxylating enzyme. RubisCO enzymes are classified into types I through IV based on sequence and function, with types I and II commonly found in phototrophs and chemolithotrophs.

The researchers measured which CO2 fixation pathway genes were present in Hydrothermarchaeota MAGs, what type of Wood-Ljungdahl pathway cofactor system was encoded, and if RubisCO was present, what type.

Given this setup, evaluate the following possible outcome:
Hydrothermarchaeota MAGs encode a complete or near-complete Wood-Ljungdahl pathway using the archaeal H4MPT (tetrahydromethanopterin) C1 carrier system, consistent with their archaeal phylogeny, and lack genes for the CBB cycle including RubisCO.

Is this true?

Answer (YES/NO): NO